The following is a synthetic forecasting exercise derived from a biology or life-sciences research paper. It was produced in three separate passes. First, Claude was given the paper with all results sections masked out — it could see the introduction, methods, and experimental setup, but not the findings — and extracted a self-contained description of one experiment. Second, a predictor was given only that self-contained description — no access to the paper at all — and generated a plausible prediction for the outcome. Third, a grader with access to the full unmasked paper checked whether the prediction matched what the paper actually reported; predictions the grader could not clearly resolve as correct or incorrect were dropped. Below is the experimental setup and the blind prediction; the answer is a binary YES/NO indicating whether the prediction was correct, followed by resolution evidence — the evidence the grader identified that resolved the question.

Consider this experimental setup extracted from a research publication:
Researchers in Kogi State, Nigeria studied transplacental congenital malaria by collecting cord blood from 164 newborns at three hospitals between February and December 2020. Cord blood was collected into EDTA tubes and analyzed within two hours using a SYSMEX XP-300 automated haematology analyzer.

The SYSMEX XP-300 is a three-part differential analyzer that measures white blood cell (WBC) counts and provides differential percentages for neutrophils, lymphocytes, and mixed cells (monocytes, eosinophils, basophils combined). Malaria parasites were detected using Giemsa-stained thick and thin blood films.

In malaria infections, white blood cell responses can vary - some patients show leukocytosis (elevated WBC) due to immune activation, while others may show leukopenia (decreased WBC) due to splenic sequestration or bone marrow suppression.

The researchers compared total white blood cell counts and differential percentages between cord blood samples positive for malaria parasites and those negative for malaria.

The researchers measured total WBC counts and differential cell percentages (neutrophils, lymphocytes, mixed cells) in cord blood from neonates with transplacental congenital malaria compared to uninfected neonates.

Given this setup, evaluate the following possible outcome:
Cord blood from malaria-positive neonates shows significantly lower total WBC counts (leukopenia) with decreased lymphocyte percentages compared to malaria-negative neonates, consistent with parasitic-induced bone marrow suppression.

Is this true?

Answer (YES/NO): NO